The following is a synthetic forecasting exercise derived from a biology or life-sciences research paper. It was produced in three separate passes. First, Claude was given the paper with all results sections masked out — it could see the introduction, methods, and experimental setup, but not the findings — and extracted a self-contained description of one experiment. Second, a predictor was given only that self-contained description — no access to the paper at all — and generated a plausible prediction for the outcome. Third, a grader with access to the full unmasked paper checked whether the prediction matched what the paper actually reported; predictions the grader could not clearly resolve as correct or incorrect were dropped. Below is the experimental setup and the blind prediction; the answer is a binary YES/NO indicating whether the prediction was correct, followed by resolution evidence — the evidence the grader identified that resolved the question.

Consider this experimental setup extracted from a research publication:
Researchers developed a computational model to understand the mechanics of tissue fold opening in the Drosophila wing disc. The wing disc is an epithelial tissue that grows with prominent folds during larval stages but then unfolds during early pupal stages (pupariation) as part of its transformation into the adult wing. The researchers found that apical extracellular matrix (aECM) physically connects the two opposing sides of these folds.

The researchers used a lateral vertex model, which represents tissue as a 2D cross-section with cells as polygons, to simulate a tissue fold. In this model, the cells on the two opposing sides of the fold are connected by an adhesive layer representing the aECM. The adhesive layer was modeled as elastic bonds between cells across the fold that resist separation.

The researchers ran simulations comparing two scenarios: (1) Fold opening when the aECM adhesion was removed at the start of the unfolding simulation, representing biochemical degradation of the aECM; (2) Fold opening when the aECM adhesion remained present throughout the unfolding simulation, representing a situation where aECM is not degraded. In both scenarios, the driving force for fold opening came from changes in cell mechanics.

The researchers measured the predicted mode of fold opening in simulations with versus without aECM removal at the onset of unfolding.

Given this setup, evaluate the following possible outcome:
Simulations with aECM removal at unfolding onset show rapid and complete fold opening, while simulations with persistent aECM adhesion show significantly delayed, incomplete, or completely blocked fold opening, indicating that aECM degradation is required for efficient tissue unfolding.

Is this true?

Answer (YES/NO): YES